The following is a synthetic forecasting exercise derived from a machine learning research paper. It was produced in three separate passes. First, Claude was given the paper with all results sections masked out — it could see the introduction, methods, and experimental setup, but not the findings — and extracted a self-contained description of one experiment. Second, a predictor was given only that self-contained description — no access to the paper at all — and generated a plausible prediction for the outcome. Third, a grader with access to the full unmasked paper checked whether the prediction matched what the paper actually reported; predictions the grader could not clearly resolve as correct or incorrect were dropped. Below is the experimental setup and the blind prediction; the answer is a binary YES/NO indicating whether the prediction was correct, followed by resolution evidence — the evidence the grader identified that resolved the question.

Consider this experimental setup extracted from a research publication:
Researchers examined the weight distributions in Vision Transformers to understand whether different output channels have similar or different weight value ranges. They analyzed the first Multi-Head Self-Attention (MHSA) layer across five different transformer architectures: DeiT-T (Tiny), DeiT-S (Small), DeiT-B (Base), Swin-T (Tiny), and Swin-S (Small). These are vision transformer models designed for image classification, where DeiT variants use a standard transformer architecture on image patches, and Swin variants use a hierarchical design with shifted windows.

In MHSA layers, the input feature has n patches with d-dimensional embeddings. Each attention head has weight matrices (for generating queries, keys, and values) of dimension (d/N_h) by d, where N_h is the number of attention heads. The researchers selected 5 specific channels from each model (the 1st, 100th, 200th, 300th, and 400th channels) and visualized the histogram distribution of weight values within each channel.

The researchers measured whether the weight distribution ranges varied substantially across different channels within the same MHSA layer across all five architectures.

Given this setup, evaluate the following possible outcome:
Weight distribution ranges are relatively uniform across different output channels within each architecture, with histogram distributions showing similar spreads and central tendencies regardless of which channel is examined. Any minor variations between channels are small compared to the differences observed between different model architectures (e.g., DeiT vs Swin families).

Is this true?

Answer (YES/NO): NO